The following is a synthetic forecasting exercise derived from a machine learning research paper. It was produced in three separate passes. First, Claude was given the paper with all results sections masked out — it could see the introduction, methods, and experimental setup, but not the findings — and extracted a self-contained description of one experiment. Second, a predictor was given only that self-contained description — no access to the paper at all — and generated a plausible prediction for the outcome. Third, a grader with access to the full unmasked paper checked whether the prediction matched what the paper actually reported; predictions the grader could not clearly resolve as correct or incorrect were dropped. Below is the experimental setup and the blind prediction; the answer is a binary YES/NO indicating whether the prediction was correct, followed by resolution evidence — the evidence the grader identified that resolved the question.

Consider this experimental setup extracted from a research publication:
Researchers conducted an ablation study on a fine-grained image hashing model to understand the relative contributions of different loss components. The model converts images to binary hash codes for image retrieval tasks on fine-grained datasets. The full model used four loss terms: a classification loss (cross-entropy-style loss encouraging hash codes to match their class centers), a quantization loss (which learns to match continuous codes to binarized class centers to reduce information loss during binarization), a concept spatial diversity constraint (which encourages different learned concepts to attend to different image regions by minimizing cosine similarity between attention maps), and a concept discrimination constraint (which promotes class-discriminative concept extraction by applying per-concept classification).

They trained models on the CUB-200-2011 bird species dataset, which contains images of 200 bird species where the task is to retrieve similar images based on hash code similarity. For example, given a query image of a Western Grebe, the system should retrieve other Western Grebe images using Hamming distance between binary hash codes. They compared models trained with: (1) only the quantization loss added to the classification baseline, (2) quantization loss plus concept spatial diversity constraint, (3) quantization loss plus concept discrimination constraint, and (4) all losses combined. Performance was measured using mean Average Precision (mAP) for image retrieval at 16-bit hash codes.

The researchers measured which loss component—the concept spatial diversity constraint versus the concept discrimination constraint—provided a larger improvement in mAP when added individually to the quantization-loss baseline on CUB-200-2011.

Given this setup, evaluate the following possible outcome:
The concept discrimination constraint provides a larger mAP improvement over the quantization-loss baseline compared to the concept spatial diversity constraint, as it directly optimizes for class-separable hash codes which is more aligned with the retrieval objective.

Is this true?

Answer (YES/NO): YES